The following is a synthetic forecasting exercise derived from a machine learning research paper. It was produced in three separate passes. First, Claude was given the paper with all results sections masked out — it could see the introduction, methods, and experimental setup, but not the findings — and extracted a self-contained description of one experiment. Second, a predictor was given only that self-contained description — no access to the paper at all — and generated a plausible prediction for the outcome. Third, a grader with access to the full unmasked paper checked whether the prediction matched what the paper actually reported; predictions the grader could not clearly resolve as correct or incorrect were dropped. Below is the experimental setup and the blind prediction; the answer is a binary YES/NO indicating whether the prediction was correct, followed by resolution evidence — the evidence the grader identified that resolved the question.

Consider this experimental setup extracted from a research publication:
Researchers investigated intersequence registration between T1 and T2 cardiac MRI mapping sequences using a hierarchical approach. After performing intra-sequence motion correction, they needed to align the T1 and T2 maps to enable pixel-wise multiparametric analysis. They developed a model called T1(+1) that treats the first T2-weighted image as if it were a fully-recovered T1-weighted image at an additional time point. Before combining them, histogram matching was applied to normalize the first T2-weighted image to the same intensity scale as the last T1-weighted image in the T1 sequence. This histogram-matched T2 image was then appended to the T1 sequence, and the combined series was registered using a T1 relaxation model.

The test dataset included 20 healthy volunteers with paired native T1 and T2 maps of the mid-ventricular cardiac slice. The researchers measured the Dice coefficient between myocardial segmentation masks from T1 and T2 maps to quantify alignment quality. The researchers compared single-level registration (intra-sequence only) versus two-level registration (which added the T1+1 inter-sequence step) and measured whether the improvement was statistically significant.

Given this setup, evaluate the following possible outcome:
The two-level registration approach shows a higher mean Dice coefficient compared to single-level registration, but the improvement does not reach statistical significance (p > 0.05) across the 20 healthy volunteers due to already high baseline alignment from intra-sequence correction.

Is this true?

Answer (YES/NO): NO